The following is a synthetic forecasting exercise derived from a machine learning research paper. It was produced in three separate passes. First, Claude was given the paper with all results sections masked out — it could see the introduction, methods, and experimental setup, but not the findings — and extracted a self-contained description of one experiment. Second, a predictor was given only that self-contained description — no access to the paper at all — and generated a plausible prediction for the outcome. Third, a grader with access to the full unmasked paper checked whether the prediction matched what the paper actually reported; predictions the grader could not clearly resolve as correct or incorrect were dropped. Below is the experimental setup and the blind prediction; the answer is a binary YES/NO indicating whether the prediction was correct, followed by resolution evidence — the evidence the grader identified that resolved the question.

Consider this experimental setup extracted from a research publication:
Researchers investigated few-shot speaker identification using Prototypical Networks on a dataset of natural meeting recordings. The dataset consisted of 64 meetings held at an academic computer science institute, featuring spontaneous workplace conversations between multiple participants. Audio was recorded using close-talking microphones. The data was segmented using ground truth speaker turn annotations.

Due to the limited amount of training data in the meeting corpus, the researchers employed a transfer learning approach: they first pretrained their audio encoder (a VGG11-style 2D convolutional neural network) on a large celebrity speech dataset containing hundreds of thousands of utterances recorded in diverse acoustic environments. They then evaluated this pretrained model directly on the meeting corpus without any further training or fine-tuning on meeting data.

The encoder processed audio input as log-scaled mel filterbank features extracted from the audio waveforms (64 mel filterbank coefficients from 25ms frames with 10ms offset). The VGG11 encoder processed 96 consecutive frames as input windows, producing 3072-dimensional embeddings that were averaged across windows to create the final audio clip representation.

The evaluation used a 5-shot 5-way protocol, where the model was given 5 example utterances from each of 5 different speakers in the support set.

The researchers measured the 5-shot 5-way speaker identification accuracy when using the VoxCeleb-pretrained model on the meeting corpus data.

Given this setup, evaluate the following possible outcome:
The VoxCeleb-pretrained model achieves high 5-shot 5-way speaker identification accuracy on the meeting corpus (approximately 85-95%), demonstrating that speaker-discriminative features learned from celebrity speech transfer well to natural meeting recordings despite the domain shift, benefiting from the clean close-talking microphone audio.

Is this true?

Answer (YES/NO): NO